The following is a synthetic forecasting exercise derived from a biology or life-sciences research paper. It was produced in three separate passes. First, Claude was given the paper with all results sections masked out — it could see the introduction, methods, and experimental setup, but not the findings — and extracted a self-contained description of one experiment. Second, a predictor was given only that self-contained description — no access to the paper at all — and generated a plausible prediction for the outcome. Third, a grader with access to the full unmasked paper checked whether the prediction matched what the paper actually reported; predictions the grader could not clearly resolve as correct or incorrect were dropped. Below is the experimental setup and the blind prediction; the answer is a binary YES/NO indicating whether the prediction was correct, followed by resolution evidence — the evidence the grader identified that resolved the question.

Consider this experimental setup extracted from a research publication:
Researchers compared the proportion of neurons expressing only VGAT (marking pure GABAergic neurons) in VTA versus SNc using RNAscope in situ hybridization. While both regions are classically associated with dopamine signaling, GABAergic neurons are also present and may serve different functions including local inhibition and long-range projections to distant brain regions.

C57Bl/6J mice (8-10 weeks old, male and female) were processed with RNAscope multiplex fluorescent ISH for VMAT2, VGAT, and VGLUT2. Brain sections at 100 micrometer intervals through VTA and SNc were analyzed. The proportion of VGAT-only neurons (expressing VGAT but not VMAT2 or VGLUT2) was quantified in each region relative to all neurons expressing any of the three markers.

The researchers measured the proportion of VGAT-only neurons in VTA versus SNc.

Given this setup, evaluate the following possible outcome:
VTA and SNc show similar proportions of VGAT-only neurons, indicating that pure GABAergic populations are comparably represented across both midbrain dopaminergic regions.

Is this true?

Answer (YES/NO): NO